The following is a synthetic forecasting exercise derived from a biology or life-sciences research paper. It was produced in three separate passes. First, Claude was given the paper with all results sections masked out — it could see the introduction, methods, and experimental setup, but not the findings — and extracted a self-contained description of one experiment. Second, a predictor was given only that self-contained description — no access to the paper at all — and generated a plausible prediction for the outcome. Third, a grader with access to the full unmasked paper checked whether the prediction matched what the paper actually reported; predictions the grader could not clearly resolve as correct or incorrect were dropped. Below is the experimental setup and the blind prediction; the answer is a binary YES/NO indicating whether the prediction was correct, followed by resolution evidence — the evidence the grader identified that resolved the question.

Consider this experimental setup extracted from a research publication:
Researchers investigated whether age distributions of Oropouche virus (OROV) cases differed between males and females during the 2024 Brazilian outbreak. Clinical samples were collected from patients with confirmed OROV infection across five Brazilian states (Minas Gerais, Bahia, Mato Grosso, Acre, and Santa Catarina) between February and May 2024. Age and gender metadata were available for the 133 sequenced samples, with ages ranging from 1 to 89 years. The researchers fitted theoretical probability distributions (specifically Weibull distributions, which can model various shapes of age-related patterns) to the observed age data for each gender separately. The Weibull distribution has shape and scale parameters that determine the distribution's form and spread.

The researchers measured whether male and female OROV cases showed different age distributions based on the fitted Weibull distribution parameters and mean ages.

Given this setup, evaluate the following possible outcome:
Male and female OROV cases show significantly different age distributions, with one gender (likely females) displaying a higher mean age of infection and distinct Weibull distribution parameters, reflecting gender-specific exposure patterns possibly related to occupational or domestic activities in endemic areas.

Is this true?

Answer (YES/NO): NO